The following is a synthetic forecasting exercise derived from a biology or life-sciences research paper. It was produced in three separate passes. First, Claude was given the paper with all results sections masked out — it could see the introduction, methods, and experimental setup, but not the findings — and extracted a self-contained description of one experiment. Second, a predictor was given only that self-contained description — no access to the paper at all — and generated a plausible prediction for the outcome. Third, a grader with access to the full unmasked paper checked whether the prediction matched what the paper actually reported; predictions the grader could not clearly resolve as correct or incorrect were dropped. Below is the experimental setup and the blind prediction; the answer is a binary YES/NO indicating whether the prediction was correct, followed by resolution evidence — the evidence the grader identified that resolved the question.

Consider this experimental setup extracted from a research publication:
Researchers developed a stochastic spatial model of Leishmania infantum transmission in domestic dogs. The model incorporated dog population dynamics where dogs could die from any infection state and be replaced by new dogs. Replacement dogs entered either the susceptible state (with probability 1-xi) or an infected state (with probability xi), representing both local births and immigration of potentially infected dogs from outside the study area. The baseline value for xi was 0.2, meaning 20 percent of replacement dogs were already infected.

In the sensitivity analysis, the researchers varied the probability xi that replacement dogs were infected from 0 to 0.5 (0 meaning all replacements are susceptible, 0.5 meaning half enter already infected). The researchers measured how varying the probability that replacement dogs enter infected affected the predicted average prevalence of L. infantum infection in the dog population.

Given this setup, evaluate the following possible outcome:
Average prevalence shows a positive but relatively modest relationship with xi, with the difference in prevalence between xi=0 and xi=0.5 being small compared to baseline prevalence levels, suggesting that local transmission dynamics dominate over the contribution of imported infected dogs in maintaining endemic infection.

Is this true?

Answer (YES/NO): NO